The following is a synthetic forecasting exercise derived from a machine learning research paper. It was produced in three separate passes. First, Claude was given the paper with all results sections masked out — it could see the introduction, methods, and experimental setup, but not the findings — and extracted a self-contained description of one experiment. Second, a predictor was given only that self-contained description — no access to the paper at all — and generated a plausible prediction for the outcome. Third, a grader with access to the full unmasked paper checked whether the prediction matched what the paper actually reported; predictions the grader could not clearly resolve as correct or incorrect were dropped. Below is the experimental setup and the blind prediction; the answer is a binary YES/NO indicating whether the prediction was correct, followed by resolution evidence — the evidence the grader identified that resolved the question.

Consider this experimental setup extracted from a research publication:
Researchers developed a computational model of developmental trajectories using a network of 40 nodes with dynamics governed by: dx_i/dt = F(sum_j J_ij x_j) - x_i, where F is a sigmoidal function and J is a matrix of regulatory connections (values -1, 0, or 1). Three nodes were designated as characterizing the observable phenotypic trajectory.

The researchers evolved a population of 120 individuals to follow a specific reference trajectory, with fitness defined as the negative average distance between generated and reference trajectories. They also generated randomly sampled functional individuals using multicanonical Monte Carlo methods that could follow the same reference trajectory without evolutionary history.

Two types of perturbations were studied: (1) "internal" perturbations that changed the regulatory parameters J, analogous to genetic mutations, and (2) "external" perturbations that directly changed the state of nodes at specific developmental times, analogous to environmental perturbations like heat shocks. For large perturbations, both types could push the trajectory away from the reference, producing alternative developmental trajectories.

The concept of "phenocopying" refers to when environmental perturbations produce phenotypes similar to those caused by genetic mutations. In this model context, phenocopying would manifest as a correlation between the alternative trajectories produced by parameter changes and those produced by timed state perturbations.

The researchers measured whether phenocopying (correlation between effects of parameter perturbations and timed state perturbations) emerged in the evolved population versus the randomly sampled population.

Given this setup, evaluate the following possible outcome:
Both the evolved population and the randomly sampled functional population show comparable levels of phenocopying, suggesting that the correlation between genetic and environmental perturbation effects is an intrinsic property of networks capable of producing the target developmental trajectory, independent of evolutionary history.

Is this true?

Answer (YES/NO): NO